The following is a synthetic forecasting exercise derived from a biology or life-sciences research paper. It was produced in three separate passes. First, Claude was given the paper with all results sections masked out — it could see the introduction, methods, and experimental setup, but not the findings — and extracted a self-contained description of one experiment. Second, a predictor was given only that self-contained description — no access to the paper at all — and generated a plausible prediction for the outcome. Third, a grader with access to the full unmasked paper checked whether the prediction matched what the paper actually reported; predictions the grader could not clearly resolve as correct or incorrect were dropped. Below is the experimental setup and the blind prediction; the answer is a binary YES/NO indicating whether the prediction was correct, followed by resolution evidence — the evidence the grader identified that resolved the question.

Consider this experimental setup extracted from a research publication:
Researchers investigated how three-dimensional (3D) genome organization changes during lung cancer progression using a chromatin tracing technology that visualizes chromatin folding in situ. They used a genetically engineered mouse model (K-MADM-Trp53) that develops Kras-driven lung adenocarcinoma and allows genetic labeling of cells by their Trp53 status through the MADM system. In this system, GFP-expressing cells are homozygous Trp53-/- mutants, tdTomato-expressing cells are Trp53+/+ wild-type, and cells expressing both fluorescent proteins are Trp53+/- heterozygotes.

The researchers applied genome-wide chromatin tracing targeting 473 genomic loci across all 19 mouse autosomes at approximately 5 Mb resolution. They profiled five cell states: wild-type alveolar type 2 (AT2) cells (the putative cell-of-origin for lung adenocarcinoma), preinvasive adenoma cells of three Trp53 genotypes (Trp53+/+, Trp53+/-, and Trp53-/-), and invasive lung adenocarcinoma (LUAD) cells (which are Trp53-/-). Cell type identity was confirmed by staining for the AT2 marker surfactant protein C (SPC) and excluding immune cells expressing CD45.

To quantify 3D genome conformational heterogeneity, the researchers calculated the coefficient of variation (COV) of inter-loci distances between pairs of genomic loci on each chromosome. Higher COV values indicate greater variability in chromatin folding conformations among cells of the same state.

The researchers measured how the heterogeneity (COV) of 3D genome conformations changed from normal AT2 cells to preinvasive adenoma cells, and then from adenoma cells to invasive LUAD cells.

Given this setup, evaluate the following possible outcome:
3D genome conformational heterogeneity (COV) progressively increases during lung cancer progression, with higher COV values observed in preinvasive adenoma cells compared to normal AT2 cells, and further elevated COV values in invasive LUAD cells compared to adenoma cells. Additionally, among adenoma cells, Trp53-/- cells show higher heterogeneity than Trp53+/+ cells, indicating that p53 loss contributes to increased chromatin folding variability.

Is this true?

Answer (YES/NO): NO